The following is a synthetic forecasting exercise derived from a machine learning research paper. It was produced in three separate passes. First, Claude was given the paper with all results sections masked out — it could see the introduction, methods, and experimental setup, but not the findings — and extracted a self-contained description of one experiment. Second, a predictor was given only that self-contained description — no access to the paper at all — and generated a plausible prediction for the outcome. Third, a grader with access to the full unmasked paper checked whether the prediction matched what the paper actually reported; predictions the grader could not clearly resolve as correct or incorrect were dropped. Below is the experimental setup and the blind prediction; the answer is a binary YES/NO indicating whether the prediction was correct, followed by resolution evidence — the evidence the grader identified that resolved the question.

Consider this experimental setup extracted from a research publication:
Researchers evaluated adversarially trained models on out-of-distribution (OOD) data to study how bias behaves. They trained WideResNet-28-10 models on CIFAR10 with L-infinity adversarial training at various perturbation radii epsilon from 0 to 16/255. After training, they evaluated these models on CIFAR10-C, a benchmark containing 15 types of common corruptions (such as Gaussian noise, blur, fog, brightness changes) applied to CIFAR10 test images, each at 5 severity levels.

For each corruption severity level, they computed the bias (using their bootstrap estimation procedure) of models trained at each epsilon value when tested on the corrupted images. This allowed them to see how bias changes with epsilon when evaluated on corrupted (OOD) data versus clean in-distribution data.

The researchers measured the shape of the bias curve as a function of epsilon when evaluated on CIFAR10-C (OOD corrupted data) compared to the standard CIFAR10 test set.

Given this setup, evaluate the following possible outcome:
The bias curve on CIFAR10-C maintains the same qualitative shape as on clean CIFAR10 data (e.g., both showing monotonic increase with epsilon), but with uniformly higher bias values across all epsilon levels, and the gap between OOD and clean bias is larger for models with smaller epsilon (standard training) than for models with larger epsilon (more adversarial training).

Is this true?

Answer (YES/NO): NO